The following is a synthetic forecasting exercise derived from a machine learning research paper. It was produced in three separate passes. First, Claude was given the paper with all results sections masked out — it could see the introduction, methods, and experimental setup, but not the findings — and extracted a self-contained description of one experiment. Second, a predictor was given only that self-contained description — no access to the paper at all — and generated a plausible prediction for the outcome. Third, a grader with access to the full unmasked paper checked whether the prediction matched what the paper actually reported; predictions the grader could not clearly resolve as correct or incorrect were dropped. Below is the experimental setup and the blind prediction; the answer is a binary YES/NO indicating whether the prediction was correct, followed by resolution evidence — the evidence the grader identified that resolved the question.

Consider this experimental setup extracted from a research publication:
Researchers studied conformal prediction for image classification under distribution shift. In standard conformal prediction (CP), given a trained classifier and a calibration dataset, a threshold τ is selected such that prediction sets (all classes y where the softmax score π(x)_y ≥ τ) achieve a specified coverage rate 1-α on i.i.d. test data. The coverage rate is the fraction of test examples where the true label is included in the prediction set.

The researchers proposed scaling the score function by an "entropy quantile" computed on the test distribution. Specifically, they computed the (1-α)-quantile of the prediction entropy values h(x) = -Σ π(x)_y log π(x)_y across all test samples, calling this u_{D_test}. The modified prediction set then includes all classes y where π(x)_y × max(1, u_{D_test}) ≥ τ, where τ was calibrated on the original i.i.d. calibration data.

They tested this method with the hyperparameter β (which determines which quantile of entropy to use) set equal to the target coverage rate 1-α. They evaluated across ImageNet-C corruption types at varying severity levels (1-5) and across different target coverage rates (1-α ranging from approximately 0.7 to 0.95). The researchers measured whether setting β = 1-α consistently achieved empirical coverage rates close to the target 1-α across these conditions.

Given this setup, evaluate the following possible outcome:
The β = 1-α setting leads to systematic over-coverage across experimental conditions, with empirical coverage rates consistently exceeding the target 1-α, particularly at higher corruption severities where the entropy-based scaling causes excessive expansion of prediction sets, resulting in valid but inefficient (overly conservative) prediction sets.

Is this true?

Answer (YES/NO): NO